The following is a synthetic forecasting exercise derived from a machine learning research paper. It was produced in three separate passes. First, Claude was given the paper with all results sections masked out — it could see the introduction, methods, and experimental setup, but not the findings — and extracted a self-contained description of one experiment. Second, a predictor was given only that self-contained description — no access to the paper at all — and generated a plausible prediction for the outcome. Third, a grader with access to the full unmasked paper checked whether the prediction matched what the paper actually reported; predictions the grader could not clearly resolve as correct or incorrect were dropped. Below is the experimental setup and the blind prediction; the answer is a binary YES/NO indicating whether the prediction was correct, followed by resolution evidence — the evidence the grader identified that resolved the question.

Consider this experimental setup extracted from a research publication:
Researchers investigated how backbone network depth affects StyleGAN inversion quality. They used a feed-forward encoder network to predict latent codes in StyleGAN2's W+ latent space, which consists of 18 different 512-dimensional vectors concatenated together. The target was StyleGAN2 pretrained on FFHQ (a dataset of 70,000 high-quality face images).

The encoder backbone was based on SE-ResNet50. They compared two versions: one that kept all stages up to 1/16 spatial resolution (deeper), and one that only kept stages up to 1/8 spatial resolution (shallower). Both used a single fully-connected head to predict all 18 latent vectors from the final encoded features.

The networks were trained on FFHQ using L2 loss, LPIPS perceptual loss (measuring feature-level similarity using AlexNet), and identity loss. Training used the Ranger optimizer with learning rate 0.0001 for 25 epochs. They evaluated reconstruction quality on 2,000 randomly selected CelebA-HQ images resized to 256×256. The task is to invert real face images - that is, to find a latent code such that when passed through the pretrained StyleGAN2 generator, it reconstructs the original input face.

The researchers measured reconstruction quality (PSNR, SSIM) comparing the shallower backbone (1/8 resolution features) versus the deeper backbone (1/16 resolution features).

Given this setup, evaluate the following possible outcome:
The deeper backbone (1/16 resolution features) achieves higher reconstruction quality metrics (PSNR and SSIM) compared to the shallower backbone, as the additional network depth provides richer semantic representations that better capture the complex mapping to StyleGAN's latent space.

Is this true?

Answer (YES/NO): NO